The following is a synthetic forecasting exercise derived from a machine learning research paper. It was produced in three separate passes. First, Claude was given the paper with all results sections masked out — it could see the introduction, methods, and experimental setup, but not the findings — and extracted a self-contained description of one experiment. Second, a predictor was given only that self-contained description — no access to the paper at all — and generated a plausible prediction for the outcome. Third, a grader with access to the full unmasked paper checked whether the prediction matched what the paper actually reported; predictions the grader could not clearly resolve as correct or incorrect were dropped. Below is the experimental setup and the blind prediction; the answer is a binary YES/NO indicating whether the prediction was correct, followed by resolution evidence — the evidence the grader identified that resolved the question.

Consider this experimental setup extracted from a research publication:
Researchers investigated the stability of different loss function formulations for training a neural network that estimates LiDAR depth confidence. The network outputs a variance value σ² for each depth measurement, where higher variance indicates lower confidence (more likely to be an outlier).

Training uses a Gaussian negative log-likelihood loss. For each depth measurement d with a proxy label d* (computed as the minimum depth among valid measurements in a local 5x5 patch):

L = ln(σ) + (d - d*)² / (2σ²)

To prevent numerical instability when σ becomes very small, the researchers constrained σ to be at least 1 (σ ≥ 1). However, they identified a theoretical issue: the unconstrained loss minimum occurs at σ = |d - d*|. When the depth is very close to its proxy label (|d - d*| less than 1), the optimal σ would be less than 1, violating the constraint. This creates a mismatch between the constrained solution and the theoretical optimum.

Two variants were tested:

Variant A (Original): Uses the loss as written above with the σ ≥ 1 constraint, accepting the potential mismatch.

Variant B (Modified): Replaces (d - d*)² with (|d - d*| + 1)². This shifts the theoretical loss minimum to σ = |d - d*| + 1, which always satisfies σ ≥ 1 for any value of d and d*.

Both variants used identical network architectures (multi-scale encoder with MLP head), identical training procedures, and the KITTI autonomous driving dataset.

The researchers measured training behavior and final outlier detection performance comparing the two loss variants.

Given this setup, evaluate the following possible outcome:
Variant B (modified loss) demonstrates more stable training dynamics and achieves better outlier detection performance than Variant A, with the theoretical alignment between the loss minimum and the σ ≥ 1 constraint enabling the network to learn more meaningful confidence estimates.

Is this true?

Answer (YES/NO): YES